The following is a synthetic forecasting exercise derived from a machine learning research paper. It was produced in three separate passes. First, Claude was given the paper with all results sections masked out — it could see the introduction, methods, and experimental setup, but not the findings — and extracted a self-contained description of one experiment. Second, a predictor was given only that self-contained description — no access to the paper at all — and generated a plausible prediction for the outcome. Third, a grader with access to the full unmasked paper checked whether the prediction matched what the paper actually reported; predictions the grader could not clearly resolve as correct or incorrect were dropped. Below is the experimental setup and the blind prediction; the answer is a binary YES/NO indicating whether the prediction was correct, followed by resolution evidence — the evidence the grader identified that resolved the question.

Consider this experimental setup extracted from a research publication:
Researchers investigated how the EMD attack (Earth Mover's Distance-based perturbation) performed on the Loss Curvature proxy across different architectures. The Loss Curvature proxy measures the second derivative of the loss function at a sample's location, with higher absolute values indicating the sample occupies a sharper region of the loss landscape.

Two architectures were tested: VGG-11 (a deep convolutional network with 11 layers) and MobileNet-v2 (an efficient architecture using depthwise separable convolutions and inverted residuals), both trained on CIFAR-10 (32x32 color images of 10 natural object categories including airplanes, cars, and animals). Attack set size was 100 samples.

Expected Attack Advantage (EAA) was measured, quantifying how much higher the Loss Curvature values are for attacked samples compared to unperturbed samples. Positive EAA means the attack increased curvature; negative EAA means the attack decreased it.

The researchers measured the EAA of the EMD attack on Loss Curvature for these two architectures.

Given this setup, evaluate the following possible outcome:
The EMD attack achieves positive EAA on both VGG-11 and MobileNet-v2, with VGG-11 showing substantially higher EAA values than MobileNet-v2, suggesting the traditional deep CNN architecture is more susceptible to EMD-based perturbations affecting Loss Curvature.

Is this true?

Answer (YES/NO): NO